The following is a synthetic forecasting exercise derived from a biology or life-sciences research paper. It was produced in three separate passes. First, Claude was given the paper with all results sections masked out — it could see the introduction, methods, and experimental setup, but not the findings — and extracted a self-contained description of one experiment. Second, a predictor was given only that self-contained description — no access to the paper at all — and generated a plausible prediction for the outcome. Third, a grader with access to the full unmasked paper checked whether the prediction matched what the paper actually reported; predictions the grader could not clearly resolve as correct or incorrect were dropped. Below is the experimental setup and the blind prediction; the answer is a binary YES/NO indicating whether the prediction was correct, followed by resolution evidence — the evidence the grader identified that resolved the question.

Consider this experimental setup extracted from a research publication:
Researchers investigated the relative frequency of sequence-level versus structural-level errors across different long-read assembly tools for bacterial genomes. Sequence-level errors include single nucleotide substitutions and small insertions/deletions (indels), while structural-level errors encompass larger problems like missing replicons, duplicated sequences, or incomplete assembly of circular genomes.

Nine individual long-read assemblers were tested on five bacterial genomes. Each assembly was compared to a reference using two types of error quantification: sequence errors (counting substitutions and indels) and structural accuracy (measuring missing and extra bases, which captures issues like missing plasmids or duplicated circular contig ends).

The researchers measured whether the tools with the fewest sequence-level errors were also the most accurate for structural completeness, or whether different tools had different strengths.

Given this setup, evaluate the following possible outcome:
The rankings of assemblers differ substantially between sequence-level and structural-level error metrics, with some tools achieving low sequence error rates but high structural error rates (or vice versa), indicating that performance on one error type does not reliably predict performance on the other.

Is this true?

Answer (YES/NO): YES